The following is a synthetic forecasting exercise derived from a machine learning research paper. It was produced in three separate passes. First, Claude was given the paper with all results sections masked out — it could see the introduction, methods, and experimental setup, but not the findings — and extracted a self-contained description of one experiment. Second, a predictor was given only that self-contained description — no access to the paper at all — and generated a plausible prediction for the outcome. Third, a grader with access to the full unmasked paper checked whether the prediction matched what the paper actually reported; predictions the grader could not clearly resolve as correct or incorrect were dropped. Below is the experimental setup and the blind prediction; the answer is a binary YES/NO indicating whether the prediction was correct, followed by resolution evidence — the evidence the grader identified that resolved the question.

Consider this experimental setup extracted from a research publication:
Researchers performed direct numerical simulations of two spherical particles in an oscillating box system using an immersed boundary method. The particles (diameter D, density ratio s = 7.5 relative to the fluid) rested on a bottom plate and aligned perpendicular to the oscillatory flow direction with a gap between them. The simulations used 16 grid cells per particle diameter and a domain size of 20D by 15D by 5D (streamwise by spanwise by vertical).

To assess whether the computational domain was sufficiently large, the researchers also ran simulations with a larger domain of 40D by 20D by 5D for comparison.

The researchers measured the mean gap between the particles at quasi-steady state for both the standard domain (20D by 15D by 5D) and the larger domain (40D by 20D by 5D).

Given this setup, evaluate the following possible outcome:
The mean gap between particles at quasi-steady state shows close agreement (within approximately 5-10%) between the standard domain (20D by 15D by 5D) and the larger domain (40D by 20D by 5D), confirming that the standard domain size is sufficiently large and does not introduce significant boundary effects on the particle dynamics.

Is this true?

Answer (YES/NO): NO